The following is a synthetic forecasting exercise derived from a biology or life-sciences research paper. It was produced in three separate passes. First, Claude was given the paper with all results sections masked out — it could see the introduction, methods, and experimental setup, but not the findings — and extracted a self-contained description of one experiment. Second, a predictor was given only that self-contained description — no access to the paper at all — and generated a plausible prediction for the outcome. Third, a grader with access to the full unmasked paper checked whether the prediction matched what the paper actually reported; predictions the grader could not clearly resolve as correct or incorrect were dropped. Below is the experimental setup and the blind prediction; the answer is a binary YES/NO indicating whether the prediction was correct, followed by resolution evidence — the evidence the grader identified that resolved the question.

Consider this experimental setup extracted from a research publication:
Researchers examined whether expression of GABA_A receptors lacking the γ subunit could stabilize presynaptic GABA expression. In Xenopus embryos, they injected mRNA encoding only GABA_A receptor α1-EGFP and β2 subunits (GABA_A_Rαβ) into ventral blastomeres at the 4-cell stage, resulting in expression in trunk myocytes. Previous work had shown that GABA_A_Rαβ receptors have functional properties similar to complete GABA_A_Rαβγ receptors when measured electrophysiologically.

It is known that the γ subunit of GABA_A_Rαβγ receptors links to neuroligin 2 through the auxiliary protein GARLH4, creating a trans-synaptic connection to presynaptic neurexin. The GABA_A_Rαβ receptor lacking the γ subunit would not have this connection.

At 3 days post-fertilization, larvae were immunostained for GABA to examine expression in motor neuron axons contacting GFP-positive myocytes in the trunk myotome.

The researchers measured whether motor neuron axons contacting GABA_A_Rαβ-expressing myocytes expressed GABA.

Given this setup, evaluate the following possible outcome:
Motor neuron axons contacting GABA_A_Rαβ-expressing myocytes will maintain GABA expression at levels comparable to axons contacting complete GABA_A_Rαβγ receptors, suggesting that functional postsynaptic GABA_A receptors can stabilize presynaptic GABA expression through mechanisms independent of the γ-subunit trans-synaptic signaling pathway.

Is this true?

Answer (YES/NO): NO